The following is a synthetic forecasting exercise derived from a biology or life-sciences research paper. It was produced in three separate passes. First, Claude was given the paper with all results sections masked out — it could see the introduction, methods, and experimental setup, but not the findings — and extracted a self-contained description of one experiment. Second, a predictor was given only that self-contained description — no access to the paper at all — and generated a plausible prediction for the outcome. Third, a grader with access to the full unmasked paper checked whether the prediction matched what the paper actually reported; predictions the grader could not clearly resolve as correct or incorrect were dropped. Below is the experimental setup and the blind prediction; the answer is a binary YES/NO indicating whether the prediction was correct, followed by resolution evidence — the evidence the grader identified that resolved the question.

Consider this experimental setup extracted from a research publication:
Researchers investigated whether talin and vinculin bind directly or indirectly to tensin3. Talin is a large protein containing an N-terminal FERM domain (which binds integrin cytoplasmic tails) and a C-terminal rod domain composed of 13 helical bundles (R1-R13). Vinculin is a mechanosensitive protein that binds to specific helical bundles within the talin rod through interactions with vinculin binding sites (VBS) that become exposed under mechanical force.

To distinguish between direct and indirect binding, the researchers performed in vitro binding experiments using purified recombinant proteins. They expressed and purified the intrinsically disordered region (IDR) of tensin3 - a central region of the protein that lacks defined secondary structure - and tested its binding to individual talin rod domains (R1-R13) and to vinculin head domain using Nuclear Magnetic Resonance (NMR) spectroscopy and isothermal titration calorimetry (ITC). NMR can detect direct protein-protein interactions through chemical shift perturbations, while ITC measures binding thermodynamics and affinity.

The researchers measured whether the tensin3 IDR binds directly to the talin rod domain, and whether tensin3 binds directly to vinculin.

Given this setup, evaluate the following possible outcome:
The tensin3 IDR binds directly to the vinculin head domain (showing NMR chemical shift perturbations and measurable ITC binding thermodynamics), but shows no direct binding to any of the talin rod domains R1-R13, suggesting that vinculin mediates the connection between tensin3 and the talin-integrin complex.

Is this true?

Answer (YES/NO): NO